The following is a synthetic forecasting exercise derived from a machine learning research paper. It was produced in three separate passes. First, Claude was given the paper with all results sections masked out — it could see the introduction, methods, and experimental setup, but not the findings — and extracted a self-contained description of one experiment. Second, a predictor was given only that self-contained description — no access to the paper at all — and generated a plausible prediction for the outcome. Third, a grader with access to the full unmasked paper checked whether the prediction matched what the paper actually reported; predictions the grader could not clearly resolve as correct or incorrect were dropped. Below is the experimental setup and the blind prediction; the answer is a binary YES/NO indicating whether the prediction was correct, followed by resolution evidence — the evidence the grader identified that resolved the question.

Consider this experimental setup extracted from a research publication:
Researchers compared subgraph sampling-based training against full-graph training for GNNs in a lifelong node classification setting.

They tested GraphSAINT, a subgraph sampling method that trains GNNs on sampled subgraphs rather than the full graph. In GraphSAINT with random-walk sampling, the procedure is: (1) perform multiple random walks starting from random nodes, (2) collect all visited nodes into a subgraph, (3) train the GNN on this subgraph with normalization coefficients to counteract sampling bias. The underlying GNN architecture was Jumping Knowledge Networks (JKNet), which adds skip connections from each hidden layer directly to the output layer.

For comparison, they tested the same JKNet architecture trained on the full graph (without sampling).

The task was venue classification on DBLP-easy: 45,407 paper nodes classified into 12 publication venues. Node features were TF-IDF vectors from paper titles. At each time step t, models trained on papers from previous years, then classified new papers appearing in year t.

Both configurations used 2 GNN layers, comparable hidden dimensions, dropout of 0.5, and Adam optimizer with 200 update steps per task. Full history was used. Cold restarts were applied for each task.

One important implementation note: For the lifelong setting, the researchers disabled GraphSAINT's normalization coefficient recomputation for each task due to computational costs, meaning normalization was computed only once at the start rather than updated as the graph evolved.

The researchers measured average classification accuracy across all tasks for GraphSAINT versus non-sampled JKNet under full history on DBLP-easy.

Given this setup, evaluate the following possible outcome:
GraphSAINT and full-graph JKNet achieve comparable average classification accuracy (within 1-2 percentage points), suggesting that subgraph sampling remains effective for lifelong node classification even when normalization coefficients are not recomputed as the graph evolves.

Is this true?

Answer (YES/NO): YES